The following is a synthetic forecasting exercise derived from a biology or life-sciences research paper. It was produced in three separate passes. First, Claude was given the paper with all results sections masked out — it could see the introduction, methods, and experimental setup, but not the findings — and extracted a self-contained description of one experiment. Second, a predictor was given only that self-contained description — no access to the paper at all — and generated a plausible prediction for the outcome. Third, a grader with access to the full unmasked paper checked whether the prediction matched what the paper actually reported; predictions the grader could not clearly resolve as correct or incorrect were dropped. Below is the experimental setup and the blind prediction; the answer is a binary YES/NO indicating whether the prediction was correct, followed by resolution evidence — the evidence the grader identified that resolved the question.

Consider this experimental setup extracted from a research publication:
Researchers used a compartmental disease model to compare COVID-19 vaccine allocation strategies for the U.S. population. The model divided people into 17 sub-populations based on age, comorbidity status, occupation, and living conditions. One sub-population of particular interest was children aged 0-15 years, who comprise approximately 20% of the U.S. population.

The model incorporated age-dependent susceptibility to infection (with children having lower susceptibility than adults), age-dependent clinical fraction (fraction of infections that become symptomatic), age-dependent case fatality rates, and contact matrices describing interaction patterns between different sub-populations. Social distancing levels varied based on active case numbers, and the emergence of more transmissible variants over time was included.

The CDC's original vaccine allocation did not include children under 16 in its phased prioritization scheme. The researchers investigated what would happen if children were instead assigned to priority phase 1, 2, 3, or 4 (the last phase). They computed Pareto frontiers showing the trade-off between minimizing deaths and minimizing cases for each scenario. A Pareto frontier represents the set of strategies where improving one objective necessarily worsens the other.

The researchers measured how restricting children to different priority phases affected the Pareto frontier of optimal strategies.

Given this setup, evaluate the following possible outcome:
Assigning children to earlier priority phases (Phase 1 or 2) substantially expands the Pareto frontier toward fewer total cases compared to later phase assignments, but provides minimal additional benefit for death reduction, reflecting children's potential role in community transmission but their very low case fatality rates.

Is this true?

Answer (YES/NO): NO